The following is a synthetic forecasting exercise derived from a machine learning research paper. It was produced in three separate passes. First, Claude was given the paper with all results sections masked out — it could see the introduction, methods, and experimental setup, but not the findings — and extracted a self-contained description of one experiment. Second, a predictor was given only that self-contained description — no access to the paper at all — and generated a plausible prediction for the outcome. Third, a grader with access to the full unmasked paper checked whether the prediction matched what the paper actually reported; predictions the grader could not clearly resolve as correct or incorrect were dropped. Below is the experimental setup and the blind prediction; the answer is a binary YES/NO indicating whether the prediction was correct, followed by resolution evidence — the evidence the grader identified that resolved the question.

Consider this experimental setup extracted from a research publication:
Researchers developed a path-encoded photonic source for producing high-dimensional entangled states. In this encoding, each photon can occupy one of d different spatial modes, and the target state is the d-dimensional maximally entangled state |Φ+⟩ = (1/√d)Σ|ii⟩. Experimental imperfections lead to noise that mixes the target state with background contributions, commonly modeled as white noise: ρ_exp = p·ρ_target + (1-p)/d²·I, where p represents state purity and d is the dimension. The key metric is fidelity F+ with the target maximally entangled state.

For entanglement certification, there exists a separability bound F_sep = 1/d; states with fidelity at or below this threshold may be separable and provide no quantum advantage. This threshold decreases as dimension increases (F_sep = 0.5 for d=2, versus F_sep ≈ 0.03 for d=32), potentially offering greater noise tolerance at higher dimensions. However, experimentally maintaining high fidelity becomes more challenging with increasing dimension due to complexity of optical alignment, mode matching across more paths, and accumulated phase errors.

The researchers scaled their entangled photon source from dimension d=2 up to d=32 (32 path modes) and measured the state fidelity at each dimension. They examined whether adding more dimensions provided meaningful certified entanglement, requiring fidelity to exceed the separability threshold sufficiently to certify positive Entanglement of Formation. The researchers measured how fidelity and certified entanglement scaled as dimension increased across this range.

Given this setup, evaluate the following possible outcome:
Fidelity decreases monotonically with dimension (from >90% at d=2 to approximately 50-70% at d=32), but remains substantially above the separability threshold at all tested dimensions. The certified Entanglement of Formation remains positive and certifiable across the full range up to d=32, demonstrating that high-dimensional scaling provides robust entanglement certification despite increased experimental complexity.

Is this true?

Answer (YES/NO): NO